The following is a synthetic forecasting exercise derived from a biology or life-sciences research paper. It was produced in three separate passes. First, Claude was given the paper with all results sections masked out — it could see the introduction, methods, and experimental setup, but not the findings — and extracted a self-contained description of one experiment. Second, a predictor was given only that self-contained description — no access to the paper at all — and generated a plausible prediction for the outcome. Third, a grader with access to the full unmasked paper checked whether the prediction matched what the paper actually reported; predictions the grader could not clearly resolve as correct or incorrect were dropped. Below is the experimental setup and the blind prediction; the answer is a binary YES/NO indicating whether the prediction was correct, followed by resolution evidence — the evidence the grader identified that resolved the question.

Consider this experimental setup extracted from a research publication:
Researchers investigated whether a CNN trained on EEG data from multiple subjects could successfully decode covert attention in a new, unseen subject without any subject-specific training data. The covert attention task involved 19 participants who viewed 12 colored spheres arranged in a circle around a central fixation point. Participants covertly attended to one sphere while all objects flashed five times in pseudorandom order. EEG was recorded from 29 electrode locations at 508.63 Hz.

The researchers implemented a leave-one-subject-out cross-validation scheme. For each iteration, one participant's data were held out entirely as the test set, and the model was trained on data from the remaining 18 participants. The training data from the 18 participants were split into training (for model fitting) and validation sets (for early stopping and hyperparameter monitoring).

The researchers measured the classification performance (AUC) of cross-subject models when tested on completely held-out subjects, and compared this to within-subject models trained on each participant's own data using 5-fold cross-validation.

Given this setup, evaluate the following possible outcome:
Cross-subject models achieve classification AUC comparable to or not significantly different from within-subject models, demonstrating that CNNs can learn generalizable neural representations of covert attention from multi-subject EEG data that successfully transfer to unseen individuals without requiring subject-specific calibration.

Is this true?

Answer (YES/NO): NO